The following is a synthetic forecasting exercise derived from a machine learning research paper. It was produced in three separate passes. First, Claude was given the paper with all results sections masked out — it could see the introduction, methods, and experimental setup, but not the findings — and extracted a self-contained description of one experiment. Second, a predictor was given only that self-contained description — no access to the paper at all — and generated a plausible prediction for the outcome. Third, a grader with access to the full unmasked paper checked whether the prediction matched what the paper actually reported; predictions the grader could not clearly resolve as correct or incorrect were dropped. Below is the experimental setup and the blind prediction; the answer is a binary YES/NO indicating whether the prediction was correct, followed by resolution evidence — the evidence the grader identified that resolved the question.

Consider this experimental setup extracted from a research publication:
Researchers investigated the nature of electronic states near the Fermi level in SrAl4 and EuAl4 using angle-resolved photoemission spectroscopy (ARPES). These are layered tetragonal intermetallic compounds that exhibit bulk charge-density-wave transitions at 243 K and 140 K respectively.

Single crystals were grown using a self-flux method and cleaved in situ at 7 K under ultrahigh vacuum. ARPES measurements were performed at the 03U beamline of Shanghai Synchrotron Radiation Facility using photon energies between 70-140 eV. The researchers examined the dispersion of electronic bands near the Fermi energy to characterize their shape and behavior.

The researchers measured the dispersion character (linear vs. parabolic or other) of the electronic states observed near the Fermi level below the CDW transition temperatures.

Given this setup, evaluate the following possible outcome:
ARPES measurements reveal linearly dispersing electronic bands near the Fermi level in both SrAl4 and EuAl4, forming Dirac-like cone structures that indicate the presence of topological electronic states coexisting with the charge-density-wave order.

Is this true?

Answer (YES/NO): NO